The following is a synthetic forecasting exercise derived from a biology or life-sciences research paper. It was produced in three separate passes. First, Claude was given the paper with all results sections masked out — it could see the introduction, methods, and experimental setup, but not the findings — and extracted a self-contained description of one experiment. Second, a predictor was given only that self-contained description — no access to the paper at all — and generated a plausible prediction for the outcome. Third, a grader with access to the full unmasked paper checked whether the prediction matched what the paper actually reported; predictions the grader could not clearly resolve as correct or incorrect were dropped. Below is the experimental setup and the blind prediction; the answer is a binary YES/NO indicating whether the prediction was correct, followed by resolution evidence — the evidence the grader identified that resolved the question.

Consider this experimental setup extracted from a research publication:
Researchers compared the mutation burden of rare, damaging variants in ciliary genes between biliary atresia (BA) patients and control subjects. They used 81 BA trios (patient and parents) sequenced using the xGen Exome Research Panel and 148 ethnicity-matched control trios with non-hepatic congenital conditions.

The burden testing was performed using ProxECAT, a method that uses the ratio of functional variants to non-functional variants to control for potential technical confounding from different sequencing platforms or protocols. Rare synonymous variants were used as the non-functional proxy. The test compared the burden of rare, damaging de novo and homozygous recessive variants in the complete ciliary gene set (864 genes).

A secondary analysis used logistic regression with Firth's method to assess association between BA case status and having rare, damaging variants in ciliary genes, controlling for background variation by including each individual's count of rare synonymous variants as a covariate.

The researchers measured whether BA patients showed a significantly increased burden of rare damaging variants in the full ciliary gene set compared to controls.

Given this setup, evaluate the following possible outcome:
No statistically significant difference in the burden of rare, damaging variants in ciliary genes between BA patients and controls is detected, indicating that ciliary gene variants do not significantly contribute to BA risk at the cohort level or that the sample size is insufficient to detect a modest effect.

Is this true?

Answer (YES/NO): NO